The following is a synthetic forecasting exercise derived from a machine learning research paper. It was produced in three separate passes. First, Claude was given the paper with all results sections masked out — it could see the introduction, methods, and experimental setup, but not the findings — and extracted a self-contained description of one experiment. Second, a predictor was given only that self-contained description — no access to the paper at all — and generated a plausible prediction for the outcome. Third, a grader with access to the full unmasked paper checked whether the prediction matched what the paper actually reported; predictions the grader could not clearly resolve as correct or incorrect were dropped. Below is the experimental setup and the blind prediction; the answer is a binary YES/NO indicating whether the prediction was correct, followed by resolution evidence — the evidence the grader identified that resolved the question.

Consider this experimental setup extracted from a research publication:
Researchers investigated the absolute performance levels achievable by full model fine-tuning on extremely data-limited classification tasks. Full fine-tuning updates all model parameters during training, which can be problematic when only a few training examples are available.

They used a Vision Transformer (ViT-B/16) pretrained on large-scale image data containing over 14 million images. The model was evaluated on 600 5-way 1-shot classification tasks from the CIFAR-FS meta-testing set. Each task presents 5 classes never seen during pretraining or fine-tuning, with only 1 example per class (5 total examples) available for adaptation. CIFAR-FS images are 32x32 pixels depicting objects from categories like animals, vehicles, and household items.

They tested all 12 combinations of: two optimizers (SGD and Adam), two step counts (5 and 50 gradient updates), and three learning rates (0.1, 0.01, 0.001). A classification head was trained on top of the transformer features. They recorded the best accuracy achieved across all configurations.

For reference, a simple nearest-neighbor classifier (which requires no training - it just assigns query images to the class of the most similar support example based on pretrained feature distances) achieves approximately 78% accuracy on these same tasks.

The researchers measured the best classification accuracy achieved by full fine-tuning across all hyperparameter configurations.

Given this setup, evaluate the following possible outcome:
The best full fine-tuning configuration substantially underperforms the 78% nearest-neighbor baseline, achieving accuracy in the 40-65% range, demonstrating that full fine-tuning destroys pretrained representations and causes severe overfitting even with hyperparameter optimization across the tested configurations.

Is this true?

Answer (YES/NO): NO